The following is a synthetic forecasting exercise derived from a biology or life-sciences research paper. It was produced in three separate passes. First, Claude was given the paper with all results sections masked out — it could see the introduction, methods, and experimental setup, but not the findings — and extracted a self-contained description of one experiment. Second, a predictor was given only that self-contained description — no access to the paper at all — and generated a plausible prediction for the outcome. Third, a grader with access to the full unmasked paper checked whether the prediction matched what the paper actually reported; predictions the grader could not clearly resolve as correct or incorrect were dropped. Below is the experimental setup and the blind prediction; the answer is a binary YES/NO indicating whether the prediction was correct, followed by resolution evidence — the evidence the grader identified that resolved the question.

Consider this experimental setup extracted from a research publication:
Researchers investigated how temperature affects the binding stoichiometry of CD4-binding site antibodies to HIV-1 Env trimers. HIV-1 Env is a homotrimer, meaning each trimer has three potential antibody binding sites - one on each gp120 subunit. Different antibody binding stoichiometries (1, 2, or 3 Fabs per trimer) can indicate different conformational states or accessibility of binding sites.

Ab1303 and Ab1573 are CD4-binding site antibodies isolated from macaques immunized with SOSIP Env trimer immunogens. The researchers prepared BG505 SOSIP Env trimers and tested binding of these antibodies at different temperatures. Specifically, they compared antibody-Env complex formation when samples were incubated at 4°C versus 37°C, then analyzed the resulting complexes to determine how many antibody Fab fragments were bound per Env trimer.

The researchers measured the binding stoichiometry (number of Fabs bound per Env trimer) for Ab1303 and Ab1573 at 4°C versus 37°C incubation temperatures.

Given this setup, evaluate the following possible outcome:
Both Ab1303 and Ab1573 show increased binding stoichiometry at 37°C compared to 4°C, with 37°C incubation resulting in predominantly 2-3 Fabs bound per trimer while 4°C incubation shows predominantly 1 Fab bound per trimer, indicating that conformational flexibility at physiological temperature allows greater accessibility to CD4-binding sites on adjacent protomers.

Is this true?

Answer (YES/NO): YES